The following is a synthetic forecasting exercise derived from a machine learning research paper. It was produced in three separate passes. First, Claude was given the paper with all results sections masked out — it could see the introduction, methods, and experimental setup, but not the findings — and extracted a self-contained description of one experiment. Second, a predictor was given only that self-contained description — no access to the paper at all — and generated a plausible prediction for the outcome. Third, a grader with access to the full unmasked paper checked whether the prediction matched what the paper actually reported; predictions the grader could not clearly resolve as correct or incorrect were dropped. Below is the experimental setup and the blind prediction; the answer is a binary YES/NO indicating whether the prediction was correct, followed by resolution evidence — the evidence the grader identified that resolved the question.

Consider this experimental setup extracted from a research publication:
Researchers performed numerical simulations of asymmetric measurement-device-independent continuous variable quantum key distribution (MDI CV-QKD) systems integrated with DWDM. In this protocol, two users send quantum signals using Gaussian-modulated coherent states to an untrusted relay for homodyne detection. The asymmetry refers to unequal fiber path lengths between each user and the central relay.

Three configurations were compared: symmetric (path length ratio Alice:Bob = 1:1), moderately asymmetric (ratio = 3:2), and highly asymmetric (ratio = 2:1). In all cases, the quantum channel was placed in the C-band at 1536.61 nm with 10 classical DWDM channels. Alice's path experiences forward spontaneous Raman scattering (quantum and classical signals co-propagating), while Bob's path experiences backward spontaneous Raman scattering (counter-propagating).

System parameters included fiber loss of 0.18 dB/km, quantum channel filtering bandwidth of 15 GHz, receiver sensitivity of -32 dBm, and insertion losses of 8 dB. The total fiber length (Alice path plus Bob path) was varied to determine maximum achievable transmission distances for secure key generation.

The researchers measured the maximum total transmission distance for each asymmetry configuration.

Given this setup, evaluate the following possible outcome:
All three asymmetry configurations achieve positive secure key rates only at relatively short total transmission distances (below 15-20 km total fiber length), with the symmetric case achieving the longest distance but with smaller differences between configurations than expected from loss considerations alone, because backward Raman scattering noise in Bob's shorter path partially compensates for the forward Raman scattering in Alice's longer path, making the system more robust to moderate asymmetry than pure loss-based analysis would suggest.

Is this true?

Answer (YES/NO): NO